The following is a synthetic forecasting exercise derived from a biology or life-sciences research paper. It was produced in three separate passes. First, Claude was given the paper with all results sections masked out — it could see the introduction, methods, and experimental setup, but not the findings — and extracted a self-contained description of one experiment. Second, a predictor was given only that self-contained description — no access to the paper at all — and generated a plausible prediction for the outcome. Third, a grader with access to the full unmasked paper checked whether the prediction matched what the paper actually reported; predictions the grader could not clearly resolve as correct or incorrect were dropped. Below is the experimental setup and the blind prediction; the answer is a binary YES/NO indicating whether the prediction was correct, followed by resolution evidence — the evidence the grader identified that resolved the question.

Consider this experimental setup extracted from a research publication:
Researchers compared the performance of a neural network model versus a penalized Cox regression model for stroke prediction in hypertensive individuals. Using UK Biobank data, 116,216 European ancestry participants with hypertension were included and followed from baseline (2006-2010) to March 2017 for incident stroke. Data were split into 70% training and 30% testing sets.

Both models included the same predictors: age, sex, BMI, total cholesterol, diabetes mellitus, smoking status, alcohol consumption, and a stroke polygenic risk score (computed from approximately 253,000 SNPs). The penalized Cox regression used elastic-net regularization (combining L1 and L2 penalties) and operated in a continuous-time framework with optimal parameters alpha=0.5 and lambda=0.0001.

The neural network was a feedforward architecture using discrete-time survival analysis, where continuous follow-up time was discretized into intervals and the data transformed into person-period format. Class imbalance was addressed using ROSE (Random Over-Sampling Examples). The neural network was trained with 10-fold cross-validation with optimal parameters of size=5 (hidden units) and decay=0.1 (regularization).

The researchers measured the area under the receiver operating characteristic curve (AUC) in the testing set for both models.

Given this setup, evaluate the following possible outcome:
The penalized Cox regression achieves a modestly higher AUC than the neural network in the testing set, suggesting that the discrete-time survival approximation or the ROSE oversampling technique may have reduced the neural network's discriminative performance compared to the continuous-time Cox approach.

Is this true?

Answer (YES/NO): YES